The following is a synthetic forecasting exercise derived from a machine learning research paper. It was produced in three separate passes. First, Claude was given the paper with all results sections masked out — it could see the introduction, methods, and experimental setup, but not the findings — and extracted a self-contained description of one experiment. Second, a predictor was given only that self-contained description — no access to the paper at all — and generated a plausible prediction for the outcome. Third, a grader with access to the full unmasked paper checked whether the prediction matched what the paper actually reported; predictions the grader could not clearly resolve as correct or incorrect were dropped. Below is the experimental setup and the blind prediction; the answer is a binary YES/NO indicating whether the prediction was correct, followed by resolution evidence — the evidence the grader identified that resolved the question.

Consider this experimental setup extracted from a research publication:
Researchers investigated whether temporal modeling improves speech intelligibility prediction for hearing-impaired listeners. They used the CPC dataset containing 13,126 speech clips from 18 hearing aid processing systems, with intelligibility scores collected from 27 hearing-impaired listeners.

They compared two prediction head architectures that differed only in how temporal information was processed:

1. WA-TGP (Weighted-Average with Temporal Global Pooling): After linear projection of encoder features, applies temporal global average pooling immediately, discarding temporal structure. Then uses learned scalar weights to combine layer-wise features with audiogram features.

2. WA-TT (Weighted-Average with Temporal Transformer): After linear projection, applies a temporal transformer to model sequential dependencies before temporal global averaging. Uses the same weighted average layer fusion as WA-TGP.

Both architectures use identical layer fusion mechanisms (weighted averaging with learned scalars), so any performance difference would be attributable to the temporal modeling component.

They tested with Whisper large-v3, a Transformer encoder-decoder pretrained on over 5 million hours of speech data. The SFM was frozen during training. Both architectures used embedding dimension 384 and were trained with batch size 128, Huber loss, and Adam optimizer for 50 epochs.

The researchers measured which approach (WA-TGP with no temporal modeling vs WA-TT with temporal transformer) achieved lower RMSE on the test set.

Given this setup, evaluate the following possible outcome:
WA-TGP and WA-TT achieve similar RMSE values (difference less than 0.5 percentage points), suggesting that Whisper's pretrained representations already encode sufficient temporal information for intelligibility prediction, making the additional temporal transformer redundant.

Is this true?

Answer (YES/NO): NO